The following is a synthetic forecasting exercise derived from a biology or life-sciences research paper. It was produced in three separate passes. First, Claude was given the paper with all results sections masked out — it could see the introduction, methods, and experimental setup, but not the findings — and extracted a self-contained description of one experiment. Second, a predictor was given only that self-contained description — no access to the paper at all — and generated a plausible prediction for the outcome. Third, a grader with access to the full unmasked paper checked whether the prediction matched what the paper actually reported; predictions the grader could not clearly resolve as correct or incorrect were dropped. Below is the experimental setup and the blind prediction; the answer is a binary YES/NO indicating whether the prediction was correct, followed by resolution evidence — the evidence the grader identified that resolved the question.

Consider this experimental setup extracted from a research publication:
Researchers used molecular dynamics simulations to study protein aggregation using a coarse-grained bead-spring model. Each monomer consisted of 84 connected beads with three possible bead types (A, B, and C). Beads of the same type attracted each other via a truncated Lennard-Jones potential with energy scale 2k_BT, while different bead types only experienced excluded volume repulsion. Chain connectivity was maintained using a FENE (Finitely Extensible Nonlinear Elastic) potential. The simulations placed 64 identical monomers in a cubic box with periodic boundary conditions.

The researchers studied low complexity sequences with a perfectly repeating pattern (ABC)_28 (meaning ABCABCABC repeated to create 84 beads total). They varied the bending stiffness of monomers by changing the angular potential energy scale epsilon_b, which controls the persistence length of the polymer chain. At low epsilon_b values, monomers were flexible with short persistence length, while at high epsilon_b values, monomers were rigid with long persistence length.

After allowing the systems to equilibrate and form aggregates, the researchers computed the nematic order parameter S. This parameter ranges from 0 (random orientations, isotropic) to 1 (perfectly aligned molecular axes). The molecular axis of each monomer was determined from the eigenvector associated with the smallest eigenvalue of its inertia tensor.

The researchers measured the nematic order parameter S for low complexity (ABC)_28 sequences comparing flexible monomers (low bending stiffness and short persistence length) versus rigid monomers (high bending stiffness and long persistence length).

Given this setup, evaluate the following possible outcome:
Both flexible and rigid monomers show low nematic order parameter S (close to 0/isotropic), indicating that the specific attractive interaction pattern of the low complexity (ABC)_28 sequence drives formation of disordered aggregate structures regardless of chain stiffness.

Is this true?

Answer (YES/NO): NO